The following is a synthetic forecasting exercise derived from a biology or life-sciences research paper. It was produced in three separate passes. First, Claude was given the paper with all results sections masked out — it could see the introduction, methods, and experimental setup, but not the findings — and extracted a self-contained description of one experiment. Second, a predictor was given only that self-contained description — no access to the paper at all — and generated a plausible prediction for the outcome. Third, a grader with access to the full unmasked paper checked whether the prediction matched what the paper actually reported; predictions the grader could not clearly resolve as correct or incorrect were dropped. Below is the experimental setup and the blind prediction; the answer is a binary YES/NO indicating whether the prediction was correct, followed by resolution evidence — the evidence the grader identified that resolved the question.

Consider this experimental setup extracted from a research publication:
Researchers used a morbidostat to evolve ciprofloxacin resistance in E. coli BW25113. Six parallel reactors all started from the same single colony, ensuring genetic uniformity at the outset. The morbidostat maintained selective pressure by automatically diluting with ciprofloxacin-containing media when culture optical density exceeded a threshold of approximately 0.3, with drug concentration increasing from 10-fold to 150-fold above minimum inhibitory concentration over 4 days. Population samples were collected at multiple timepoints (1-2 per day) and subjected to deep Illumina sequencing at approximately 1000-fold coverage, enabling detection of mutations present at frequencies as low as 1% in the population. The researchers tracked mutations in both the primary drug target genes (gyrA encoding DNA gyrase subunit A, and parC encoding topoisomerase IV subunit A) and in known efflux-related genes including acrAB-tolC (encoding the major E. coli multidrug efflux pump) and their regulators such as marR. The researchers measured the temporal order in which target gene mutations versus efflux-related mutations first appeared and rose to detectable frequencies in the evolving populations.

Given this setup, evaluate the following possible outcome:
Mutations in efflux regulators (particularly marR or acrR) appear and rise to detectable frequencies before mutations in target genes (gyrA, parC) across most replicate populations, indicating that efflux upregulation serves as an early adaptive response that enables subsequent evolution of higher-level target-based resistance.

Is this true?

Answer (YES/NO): NO